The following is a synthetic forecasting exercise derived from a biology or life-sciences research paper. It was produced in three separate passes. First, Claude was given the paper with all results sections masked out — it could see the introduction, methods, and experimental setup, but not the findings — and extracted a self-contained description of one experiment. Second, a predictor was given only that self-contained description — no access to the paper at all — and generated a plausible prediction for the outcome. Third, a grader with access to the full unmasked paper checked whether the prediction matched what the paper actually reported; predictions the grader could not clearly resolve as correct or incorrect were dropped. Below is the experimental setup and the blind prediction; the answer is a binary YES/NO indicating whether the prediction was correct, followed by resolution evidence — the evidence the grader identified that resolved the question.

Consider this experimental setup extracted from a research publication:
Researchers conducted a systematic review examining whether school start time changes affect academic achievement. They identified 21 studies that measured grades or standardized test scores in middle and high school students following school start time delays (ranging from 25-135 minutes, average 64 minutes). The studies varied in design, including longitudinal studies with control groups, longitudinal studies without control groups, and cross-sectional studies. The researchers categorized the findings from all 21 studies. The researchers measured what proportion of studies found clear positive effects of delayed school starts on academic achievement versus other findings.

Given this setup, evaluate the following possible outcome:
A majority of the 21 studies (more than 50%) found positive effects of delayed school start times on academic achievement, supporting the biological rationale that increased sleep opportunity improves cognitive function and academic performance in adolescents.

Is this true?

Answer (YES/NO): NO